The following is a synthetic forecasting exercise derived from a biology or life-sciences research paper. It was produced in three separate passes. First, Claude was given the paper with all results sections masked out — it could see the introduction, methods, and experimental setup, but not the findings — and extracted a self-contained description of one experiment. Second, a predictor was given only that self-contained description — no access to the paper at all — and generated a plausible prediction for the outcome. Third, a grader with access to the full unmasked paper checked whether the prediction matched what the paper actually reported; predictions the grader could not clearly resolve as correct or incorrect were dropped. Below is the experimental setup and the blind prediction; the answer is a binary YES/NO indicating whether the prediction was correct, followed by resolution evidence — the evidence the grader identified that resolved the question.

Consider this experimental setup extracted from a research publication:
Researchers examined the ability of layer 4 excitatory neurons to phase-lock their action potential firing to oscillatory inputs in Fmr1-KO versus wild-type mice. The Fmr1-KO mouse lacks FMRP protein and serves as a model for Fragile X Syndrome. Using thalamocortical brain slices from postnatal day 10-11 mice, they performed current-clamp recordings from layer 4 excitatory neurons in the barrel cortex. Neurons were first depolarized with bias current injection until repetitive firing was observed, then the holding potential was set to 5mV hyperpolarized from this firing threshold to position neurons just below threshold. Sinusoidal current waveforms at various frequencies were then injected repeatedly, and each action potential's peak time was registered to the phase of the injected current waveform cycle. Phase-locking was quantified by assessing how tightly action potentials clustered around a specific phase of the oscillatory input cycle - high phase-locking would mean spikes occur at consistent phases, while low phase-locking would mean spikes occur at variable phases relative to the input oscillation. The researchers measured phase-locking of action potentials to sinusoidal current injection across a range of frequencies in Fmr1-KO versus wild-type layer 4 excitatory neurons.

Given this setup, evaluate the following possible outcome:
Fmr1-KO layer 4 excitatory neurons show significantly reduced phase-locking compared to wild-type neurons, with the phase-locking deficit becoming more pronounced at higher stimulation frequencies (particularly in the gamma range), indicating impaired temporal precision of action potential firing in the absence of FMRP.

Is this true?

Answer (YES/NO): NO